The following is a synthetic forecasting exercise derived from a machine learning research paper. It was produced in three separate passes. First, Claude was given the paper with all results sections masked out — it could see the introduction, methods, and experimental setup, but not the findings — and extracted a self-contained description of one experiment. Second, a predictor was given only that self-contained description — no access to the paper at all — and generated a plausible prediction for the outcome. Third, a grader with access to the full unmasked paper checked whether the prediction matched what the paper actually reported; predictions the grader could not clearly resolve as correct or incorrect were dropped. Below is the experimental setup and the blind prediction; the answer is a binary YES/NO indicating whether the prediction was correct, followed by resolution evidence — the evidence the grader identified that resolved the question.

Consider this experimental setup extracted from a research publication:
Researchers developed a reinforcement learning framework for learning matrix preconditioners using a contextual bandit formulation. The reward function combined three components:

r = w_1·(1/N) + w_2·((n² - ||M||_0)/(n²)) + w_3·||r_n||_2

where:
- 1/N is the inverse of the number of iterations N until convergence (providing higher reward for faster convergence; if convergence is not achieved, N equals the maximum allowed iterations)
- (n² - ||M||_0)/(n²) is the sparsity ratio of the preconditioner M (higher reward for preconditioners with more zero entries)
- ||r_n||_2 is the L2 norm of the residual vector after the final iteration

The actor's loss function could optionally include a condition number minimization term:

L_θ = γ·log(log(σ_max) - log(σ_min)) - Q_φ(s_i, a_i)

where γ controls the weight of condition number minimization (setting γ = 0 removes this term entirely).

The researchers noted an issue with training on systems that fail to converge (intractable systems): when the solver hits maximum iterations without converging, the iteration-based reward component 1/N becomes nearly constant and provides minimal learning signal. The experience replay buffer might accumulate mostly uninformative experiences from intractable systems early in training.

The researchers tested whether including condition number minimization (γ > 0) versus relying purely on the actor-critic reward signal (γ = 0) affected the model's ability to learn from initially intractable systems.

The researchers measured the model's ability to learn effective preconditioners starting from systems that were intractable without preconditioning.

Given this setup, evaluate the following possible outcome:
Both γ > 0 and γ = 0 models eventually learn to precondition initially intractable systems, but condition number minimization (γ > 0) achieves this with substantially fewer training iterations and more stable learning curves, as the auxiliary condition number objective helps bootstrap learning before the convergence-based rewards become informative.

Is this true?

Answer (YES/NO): NO